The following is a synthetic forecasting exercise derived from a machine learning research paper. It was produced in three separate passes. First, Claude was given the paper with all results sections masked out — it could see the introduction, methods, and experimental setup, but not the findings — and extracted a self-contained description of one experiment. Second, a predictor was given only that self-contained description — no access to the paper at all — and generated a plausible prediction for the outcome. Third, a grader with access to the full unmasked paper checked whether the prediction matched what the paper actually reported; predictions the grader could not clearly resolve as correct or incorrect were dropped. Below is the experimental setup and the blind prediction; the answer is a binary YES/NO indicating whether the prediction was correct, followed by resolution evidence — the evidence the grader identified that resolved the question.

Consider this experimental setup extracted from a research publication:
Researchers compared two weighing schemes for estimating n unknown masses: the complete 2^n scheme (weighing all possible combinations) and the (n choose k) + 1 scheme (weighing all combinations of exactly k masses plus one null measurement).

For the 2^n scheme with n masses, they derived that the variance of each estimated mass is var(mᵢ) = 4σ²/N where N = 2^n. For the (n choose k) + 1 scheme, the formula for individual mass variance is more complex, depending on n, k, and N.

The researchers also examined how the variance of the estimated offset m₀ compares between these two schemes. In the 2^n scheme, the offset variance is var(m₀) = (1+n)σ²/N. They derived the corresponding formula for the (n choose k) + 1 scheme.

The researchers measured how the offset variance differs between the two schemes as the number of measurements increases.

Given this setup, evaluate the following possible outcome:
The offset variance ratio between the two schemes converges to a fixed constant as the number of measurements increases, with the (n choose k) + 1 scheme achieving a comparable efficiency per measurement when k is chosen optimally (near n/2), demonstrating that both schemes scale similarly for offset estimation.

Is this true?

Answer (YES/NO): NO